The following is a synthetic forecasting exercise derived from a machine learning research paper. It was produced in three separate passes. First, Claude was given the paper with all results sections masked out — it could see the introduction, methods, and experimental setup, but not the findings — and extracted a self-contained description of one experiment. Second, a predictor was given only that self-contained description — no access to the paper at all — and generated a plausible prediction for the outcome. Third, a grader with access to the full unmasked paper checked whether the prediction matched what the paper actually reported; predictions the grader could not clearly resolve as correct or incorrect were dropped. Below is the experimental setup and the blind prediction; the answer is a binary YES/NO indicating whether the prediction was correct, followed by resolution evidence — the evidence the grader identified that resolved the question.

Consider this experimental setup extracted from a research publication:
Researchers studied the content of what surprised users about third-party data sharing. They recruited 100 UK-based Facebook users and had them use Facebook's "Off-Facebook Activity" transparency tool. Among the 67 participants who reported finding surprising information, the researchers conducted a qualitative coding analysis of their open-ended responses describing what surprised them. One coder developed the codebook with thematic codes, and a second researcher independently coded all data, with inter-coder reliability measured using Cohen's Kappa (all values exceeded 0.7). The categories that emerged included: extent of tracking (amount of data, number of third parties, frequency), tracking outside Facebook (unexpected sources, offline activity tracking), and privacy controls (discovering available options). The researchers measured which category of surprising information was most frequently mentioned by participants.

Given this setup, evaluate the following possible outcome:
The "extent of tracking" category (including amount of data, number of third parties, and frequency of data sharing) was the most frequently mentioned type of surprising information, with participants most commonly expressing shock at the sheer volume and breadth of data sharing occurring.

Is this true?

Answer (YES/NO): YES